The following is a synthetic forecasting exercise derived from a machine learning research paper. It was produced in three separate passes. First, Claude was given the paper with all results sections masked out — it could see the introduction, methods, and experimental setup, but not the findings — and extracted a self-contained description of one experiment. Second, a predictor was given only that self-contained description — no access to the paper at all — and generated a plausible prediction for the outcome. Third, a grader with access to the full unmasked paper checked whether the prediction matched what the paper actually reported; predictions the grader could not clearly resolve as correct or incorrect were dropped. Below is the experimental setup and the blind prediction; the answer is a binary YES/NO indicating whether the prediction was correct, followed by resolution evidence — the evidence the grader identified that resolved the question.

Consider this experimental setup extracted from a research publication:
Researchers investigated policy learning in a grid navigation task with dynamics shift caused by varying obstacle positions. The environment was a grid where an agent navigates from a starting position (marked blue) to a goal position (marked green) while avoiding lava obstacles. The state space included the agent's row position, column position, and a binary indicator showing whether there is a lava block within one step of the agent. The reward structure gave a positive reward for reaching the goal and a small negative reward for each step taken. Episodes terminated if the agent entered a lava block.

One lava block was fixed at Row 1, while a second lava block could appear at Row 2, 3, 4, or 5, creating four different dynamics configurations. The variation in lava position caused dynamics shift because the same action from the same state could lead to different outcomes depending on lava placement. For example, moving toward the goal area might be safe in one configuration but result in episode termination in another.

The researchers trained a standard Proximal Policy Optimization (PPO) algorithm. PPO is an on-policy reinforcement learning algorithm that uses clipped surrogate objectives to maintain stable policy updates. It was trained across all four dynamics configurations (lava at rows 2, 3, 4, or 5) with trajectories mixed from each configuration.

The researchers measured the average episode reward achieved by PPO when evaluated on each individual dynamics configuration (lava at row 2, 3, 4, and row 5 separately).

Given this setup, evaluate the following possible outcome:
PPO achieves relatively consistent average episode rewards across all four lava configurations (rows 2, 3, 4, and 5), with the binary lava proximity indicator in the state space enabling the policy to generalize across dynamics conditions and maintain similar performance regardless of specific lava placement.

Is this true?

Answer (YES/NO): NO